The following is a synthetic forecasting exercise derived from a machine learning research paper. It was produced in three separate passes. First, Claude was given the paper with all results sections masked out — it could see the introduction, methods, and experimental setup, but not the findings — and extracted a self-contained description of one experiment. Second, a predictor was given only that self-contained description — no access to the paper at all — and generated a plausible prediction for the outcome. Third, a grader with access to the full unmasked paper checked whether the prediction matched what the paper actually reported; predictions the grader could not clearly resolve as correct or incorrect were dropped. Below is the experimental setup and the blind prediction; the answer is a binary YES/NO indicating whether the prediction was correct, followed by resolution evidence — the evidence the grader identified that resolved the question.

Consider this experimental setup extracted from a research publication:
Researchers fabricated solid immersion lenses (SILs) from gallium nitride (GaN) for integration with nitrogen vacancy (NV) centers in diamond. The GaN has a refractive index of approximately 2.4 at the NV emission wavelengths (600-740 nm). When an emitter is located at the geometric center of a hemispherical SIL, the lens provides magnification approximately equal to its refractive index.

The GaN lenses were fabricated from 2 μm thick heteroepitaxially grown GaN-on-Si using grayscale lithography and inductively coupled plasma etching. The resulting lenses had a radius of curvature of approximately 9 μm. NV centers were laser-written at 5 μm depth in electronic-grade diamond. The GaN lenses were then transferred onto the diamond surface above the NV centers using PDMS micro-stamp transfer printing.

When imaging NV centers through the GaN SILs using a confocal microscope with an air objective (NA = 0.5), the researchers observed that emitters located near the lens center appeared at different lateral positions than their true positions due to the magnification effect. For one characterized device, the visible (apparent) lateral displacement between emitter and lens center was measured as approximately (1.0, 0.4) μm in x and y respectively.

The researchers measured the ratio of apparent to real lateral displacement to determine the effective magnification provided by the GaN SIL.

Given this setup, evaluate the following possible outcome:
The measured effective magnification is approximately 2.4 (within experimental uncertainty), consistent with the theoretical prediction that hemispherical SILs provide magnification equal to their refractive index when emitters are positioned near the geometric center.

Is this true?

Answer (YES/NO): NO